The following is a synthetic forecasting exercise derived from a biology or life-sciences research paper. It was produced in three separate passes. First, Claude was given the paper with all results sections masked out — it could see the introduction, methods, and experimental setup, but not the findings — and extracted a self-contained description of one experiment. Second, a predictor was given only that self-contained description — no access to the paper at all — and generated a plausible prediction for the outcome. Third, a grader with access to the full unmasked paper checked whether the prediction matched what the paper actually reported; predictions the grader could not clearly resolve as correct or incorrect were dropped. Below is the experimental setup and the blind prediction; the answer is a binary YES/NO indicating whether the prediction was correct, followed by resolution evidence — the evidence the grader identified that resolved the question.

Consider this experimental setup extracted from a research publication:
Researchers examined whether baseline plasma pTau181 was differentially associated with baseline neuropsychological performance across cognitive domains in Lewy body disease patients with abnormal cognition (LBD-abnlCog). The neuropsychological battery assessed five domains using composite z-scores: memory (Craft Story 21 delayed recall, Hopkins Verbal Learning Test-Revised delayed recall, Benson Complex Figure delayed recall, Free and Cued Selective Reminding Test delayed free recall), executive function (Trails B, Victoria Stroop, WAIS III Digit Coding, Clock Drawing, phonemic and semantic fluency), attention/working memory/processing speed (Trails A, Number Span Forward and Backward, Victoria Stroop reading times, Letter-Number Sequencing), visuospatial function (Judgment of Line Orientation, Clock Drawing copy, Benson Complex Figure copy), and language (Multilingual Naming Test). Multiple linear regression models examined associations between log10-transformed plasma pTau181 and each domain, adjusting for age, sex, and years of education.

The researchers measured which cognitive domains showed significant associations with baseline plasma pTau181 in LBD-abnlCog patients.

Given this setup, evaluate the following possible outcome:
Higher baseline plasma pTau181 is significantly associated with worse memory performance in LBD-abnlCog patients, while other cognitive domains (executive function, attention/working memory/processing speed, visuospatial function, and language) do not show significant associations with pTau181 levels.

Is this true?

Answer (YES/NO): NO